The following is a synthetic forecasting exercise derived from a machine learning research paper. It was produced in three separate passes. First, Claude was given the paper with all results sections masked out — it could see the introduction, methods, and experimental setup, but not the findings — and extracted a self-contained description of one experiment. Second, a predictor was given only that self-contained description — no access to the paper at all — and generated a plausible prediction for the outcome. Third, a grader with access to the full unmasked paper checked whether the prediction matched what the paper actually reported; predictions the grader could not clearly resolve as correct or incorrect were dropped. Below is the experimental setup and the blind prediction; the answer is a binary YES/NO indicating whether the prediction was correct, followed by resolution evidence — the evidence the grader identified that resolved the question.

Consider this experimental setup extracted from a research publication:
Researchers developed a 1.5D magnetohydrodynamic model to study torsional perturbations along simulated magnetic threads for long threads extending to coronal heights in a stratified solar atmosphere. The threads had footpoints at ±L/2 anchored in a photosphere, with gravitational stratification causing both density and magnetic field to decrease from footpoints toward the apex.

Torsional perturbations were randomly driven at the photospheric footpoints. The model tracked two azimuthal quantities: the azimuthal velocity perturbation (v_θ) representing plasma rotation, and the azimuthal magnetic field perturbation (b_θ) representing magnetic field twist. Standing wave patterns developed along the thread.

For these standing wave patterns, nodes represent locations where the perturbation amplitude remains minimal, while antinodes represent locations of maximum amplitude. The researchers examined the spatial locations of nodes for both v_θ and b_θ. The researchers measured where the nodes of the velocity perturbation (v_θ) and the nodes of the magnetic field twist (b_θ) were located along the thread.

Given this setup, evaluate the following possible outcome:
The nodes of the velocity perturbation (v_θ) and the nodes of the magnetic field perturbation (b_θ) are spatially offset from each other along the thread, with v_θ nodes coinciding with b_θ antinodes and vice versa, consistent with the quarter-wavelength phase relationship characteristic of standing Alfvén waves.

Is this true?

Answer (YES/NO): YES